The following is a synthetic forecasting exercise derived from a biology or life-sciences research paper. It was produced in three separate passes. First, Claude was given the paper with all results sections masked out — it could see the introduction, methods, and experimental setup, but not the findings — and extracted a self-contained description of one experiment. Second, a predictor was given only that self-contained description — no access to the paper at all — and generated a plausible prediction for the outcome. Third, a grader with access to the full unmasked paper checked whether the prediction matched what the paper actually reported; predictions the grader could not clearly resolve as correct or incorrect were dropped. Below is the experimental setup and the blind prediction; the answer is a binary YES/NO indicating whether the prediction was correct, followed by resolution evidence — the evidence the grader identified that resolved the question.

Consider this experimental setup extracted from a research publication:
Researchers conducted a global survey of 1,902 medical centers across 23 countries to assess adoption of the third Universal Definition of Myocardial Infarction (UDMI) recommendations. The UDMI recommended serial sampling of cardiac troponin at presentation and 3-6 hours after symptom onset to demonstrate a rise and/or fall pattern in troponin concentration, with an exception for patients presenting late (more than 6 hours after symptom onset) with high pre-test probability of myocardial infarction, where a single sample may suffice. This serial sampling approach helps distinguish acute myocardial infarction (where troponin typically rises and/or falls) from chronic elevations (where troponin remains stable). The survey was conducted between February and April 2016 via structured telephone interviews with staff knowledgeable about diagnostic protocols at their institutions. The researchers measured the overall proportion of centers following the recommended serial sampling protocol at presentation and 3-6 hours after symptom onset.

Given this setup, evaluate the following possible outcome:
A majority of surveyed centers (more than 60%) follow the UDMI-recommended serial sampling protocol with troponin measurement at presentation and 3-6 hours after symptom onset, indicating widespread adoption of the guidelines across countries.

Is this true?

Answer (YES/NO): YES